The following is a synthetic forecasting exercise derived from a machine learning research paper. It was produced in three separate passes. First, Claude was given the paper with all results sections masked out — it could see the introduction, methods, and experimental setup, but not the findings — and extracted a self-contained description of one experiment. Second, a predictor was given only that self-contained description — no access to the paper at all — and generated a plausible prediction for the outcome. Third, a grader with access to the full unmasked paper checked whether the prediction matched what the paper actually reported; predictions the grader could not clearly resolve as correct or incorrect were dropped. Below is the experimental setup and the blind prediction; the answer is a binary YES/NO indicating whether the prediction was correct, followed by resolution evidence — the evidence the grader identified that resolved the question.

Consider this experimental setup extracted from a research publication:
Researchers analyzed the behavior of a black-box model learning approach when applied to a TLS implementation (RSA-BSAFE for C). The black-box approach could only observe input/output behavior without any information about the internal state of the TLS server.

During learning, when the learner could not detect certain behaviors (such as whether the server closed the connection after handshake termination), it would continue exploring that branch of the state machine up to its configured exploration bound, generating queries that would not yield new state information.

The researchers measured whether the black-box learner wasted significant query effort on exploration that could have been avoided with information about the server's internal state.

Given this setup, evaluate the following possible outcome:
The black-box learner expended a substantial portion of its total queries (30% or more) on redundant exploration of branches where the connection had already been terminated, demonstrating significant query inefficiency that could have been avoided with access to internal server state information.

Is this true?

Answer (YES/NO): YES